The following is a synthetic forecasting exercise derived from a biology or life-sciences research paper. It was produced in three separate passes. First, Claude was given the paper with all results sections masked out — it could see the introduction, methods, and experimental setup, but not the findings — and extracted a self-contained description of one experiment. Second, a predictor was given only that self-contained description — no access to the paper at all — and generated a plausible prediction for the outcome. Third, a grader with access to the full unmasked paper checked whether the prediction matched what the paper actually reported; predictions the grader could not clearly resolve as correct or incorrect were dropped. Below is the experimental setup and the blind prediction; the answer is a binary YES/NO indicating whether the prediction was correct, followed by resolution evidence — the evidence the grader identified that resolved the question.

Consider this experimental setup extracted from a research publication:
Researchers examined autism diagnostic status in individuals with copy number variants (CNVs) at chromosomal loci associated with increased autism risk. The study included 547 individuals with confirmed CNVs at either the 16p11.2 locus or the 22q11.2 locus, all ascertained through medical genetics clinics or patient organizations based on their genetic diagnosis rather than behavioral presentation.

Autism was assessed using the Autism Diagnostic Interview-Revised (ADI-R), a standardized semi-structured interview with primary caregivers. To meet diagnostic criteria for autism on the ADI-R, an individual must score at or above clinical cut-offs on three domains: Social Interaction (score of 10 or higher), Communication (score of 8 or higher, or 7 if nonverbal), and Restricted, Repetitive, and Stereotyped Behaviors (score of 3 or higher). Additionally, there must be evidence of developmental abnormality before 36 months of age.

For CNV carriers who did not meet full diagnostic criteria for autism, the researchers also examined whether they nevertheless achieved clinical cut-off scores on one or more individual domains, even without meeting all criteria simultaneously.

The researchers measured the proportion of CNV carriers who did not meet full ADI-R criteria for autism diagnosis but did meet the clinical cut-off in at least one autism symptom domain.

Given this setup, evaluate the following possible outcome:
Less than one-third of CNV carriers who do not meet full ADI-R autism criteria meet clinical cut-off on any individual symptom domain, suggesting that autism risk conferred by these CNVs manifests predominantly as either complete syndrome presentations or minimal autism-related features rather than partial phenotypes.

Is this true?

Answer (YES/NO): NO